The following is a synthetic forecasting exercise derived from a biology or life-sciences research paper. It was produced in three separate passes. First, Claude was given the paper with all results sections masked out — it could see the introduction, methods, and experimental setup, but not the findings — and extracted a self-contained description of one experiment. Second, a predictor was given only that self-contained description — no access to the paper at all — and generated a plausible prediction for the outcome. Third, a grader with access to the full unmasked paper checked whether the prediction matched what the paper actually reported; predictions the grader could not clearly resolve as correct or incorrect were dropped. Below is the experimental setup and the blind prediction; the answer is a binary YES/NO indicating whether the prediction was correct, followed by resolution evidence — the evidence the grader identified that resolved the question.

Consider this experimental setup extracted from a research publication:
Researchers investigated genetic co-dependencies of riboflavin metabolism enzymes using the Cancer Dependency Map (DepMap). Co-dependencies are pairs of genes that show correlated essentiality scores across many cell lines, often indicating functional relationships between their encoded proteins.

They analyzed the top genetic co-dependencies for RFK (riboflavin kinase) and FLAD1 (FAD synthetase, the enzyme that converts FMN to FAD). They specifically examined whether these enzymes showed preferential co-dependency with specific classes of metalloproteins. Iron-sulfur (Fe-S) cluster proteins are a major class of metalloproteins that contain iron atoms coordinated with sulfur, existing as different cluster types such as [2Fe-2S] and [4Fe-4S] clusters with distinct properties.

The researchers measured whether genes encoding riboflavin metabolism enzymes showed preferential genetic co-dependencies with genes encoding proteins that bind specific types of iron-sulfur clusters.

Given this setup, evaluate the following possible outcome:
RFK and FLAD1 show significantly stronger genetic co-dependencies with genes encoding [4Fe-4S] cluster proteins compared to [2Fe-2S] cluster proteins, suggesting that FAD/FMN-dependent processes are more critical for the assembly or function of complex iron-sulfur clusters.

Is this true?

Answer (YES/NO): YES